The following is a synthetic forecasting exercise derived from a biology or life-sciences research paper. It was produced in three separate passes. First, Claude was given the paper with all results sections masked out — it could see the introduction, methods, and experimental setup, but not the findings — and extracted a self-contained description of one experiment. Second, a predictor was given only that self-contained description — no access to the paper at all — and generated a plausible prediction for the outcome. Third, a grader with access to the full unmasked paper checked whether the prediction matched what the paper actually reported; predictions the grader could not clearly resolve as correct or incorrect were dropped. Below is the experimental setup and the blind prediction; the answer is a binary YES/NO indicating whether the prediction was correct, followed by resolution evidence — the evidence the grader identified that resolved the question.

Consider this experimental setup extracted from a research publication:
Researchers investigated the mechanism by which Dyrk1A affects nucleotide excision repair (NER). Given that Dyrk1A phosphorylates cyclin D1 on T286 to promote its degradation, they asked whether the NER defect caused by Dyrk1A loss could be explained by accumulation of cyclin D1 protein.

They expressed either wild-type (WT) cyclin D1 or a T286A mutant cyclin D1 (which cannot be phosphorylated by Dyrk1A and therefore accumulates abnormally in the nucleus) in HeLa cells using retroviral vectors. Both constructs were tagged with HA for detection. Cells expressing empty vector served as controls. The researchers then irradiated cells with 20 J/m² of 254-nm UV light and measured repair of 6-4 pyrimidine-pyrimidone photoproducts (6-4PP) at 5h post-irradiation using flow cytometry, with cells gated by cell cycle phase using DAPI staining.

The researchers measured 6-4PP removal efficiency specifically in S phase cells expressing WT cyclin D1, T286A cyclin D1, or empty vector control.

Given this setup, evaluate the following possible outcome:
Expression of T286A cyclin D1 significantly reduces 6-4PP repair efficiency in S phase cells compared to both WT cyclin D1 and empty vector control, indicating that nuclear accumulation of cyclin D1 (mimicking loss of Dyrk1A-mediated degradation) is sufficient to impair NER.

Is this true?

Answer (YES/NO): YES